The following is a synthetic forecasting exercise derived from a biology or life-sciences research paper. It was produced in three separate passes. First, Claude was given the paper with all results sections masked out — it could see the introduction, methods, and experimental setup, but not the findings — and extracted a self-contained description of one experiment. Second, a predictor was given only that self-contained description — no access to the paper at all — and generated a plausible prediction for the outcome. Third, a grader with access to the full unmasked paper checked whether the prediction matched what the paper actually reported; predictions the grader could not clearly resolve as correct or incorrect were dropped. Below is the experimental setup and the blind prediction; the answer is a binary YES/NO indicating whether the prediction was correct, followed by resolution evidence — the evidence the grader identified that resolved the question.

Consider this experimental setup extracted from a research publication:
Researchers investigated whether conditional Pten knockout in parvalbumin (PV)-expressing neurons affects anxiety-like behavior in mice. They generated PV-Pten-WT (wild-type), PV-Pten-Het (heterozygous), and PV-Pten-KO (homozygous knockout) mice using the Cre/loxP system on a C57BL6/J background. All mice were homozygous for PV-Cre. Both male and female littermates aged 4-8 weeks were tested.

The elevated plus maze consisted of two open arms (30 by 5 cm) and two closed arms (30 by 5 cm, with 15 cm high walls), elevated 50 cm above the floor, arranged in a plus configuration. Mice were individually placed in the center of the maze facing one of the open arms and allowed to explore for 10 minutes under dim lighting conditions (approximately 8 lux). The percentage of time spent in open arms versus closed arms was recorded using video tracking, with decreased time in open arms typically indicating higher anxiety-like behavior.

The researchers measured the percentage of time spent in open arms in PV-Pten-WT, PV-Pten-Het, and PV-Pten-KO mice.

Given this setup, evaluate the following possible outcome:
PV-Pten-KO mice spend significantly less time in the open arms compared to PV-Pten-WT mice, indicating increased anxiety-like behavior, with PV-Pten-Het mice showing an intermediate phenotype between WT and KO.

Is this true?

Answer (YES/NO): NO